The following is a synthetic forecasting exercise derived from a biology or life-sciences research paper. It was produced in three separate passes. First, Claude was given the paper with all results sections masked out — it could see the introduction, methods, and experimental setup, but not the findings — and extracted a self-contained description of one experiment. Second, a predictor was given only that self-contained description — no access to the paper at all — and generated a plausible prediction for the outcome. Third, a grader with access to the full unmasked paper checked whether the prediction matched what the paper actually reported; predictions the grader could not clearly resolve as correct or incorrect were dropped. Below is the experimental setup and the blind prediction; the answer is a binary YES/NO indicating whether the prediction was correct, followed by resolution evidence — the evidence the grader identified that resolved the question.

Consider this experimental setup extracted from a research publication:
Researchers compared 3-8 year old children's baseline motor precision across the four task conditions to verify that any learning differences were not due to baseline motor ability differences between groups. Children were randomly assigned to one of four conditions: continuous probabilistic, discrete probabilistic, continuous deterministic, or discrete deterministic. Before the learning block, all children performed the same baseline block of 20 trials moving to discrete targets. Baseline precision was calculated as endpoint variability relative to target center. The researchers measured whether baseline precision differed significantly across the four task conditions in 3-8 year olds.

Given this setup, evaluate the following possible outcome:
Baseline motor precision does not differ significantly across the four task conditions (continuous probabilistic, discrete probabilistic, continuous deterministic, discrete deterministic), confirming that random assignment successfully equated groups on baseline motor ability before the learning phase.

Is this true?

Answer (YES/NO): YES